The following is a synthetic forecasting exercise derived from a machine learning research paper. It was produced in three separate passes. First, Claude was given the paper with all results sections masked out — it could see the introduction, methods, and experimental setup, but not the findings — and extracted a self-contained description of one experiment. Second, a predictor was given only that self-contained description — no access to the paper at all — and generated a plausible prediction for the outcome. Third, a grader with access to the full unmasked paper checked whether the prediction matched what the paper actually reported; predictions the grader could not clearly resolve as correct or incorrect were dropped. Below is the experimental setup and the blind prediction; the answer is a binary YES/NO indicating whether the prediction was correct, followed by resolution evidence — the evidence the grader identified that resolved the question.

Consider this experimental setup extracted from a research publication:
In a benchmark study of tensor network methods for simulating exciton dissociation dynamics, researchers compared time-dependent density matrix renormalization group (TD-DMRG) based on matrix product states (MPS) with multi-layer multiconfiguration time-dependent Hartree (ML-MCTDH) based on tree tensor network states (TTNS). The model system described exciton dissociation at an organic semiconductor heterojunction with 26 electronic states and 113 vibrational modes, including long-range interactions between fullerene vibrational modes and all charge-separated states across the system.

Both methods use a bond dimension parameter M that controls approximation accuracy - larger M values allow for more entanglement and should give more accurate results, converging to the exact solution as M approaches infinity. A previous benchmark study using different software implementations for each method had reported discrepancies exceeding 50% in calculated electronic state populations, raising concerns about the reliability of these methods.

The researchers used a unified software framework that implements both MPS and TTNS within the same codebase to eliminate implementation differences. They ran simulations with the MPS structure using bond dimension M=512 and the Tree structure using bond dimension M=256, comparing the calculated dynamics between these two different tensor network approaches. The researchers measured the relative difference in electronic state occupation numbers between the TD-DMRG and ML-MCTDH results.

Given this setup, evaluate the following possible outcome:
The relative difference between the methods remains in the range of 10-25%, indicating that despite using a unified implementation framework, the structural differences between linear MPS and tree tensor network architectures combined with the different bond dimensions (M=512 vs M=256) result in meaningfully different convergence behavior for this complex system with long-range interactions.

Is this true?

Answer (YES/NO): NO